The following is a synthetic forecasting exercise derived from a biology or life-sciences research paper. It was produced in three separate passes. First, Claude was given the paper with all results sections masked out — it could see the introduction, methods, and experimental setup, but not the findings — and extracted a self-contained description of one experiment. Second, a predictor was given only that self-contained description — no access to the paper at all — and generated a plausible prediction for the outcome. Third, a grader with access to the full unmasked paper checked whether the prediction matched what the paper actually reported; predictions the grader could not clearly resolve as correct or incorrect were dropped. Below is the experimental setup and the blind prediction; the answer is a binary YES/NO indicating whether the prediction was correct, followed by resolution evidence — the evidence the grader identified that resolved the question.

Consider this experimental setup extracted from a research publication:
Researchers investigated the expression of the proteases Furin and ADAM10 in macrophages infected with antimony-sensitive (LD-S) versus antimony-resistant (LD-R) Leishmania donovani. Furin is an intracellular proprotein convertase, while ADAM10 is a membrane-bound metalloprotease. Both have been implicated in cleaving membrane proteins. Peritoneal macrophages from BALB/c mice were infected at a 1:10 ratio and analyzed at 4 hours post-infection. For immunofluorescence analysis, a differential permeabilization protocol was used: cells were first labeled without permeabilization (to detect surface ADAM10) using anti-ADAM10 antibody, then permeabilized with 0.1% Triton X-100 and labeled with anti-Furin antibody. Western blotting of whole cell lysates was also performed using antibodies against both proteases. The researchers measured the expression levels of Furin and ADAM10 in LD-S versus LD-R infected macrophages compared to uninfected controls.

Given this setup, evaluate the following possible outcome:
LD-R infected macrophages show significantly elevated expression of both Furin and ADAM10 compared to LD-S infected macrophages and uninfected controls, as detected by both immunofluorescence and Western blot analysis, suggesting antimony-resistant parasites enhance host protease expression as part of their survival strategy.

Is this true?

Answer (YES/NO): NO